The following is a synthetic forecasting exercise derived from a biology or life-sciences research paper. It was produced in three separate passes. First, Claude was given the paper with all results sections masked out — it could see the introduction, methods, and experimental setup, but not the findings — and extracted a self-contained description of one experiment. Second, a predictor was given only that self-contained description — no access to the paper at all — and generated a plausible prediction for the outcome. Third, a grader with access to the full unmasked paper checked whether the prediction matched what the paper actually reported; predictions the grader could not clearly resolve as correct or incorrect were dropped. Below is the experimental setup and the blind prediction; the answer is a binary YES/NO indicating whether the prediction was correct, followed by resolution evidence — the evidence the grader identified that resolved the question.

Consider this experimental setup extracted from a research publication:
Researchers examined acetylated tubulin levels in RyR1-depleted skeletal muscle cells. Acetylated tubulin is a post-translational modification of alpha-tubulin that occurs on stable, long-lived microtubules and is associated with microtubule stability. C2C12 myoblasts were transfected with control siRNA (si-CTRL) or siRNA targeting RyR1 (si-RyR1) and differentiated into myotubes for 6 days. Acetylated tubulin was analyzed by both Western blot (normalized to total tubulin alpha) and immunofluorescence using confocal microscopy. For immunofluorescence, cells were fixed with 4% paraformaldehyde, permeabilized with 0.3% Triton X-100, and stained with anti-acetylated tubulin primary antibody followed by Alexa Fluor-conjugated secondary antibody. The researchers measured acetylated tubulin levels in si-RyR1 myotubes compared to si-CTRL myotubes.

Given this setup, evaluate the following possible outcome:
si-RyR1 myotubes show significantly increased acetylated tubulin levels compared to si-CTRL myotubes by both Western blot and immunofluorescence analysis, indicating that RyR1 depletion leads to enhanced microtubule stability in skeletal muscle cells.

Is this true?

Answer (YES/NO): YES